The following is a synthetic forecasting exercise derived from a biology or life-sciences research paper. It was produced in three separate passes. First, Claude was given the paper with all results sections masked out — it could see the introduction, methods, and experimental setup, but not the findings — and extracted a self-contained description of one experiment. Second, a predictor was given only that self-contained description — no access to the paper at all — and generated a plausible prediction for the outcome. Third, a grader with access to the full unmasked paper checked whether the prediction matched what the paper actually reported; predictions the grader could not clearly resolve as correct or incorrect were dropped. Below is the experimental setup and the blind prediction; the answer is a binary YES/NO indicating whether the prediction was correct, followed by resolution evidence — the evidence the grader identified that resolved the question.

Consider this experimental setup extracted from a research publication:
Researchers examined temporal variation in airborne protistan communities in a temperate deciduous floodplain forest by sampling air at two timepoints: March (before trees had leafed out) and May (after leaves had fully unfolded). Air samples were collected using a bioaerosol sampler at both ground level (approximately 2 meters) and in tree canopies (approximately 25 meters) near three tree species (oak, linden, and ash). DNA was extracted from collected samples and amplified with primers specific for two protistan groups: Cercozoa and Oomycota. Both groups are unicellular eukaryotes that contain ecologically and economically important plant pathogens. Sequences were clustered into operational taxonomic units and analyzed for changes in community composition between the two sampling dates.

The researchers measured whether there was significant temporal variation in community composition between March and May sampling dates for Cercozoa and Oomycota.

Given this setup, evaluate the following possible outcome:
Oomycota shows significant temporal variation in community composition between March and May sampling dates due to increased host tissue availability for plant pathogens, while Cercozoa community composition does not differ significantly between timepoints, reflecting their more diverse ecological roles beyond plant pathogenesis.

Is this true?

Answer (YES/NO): YES